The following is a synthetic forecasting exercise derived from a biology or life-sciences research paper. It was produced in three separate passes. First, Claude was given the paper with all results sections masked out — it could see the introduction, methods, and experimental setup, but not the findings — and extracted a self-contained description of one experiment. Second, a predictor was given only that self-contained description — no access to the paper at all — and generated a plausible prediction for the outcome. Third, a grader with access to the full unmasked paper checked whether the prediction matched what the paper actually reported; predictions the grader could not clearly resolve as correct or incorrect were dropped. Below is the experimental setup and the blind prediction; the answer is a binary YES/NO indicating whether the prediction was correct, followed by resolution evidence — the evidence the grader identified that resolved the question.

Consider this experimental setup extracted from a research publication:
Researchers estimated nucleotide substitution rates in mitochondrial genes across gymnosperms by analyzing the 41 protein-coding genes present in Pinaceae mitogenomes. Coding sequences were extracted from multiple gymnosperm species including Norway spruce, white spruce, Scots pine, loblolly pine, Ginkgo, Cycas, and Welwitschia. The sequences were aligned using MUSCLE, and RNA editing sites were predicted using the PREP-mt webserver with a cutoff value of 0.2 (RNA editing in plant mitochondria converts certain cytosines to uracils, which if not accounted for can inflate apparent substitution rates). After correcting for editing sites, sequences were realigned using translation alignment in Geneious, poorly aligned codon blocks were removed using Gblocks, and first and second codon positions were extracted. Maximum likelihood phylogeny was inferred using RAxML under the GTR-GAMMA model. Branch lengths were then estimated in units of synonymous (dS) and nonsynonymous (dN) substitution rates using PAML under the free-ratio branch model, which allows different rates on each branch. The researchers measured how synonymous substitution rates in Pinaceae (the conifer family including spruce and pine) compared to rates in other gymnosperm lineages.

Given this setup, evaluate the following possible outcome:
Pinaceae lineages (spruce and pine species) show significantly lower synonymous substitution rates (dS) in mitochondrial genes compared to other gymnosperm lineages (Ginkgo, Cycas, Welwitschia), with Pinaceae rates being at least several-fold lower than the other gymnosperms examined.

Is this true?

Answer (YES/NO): NO